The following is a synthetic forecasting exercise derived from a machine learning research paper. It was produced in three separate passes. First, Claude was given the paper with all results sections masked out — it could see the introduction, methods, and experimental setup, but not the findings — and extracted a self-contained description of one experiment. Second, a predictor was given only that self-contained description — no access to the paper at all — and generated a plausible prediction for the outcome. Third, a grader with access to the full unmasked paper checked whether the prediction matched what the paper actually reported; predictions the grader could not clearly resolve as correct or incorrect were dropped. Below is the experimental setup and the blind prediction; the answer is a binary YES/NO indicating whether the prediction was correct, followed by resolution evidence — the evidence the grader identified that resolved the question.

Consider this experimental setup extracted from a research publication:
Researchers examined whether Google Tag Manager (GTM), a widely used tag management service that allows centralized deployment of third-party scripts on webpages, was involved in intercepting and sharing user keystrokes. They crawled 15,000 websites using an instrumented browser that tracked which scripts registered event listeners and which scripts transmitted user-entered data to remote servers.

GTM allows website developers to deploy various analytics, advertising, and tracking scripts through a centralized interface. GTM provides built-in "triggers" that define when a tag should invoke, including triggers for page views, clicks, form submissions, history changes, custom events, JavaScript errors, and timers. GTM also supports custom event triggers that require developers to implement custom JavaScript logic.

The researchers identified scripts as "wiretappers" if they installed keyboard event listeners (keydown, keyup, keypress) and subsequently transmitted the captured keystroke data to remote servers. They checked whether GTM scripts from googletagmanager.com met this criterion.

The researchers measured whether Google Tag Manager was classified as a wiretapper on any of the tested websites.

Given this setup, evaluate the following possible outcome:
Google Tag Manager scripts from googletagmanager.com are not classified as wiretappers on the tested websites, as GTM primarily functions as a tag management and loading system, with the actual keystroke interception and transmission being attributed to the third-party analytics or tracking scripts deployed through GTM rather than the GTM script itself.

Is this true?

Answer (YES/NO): YES